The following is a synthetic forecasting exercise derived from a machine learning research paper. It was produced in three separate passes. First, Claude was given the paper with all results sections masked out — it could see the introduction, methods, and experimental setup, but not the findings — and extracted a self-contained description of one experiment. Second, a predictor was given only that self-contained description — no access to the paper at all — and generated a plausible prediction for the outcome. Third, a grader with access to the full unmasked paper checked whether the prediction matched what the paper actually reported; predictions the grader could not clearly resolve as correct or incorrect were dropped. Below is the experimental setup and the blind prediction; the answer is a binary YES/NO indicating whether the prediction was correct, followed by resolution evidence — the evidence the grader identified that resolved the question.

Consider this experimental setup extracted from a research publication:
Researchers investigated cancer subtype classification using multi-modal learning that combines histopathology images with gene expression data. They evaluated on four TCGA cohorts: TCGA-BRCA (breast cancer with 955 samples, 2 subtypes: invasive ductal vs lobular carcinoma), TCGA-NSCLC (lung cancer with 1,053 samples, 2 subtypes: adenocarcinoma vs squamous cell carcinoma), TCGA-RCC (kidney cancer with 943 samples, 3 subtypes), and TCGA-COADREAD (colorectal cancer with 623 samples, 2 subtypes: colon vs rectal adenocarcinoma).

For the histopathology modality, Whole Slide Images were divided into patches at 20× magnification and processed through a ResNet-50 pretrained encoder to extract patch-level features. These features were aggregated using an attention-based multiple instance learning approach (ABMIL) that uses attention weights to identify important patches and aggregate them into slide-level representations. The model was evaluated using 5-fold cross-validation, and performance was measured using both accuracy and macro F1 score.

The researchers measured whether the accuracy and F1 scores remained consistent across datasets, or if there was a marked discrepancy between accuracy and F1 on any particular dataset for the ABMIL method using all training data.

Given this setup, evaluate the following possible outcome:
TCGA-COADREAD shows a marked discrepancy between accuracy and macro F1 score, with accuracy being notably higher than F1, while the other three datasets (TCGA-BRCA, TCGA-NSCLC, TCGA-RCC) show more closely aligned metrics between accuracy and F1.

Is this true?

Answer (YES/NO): NO